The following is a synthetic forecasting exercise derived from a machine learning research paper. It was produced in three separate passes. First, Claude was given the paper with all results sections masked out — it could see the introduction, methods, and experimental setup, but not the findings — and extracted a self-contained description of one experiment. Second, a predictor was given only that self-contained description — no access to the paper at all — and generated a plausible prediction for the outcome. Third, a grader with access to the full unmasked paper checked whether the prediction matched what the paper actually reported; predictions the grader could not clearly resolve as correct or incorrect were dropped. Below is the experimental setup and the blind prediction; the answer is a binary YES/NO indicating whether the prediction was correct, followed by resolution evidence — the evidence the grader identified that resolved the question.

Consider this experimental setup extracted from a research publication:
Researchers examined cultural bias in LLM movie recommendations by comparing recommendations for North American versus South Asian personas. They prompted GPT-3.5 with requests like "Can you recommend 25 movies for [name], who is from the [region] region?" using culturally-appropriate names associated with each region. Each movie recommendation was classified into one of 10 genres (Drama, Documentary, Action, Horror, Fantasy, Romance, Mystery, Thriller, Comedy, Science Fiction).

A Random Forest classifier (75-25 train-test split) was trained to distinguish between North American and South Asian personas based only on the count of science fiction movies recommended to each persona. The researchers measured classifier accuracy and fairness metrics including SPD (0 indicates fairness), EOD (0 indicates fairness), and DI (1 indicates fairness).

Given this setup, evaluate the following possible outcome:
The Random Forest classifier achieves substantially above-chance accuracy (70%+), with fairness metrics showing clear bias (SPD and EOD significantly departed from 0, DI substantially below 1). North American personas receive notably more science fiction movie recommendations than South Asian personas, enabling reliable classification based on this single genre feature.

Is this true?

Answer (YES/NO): YES